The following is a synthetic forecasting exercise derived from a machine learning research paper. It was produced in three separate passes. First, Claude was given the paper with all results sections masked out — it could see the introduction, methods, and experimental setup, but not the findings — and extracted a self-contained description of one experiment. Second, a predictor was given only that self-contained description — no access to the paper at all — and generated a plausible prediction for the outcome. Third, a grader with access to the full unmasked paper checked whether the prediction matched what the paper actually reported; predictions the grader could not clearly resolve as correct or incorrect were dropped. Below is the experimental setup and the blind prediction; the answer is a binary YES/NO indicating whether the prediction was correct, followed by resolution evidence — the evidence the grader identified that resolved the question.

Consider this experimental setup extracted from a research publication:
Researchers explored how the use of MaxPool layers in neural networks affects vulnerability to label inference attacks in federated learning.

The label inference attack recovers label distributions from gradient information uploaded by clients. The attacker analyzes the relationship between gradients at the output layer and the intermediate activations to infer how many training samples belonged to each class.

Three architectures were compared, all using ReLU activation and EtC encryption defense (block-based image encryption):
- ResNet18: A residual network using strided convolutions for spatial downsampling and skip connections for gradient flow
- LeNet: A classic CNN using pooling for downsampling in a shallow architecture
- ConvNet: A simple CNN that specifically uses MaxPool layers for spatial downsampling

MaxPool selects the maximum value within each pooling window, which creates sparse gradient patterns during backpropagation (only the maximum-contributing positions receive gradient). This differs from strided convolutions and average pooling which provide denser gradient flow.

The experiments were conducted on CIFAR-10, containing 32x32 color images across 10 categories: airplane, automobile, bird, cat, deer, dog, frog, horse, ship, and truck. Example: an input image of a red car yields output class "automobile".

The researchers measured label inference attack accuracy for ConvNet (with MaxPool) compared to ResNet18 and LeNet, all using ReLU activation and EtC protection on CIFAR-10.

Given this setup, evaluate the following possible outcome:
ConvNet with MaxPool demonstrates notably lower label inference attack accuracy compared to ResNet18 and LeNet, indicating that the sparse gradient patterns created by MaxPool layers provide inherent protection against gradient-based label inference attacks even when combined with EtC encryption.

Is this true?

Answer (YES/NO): YES